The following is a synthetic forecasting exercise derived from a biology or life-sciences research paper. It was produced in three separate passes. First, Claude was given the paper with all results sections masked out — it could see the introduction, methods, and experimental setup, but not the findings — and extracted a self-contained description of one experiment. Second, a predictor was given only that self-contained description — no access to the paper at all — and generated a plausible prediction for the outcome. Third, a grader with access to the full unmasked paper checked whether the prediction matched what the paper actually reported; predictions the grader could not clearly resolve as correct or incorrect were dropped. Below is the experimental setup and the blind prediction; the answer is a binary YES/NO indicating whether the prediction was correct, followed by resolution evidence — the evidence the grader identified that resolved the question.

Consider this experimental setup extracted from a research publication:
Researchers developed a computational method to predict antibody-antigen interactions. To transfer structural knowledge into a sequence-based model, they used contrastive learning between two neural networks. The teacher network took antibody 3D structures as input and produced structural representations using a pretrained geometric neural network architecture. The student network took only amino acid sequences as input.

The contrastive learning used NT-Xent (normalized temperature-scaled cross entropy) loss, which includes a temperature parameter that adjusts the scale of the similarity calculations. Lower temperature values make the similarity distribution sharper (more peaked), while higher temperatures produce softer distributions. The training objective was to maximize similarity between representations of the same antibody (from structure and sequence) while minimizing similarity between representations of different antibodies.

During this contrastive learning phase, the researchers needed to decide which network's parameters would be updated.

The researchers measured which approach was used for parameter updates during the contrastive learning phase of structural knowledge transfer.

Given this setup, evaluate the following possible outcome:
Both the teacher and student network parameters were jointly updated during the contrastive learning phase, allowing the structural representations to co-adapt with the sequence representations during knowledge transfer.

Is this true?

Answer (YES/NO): NO